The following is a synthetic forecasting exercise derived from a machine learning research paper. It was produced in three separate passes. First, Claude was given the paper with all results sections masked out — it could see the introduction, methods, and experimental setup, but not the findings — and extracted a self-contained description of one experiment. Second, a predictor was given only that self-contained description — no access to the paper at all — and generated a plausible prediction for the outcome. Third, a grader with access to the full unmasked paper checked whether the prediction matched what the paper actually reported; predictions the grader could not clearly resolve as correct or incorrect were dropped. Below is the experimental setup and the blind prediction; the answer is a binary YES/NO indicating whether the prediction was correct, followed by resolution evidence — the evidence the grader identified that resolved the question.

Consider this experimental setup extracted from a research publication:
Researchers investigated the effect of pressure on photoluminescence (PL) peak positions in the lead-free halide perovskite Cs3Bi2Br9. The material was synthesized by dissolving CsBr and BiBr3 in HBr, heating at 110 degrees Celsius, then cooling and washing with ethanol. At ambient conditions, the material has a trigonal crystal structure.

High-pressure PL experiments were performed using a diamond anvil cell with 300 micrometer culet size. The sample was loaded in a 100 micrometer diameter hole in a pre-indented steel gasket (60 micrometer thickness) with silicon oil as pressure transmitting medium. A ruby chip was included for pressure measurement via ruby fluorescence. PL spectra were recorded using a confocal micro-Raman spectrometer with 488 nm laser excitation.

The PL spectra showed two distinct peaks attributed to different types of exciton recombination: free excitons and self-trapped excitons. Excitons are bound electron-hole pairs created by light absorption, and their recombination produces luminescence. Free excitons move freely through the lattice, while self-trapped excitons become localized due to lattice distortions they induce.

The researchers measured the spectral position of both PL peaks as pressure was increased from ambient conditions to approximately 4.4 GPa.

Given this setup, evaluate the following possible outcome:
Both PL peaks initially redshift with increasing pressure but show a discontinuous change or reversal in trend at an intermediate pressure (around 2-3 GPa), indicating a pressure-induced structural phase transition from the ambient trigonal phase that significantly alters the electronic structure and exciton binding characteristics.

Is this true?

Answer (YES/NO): NO